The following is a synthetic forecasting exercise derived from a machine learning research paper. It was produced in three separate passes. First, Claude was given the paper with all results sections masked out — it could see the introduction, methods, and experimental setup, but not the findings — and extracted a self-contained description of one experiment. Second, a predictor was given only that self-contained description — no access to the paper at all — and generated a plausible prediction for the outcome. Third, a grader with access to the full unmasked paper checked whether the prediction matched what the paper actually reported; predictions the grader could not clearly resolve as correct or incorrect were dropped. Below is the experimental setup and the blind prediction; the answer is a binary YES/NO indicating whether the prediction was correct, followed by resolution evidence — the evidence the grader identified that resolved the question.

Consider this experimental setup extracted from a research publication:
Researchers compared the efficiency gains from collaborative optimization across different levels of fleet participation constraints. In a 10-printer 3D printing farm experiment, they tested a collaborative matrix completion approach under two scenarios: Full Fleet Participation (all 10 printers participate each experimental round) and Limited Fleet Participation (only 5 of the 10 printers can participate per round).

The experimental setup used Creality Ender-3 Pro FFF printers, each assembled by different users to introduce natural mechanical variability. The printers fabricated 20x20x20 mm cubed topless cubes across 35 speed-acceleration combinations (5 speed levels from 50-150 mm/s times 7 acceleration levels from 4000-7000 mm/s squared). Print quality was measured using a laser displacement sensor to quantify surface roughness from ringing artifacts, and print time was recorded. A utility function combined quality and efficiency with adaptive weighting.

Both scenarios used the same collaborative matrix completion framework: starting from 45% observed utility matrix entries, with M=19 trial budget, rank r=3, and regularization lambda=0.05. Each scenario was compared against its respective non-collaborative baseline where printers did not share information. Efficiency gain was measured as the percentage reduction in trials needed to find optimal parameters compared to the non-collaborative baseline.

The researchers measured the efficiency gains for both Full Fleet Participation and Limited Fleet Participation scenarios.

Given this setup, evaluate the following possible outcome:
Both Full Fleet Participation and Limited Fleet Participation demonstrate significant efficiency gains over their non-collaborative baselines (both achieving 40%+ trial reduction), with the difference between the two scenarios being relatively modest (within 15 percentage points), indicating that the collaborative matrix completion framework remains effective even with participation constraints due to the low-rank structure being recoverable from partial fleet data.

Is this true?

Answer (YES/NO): NO